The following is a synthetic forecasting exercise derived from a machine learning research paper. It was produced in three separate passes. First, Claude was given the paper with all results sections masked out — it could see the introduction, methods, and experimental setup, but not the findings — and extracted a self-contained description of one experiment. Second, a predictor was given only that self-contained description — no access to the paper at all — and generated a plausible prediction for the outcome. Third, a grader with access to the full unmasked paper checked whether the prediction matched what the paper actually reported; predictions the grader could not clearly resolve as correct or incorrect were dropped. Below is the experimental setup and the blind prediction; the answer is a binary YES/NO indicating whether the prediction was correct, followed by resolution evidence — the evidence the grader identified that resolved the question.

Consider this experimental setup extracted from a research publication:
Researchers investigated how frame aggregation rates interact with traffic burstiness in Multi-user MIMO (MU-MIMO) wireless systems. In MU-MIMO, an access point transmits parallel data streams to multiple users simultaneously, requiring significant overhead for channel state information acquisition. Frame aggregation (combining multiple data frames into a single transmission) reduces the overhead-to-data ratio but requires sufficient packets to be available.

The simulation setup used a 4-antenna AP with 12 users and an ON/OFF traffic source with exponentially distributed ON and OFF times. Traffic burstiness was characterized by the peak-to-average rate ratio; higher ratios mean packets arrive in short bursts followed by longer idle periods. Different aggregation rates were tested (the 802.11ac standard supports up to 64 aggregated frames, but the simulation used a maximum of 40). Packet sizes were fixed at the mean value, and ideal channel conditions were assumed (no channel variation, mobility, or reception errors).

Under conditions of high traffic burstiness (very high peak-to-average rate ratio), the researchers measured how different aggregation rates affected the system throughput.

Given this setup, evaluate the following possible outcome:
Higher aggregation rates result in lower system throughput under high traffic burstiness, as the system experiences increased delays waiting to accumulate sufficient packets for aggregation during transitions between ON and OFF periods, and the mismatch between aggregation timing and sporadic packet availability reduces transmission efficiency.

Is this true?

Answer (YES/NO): NO